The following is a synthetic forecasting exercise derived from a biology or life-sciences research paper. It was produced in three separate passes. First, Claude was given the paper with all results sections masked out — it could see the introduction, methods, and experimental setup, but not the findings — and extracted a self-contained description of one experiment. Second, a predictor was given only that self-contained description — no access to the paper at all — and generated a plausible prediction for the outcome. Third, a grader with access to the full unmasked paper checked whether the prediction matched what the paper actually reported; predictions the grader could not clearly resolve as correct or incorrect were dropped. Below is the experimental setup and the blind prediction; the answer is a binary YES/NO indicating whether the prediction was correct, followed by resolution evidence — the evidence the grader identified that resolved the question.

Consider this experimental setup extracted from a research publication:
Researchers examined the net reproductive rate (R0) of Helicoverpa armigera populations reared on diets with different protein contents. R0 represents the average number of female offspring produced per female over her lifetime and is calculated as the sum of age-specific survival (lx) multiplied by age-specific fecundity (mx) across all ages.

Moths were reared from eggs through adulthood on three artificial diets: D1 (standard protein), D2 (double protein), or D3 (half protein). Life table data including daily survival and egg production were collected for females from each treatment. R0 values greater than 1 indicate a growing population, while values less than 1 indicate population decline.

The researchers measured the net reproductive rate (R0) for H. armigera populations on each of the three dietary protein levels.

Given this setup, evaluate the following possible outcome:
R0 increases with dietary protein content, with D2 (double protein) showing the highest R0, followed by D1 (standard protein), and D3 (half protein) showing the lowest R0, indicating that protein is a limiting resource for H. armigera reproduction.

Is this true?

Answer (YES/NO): NO